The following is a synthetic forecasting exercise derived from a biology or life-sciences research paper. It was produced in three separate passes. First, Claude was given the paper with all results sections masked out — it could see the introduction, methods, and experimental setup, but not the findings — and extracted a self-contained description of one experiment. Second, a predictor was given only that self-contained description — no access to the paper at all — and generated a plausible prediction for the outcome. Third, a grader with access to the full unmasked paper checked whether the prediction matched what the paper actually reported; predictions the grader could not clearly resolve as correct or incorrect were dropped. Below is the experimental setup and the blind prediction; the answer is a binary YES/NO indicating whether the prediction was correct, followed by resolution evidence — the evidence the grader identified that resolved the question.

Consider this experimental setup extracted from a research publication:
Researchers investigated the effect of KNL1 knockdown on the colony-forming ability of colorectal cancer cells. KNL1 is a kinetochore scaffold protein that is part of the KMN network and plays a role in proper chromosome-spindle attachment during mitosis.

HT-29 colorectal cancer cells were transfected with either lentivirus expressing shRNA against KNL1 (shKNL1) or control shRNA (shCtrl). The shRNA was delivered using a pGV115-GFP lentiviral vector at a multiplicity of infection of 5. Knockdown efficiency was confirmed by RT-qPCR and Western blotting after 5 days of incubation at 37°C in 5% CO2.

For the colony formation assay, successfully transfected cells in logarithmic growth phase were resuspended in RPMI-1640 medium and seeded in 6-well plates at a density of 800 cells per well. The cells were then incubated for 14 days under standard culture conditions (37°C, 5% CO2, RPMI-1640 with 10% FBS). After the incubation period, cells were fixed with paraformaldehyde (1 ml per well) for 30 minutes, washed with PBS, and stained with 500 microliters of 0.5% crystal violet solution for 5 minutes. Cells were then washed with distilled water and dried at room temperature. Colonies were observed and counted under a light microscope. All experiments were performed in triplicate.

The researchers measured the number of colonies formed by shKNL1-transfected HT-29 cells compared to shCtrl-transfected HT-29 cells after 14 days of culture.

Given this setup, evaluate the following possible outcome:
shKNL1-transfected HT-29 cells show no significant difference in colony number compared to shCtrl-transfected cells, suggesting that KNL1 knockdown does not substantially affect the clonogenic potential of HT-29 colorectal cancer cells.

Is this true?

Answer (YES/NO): NO